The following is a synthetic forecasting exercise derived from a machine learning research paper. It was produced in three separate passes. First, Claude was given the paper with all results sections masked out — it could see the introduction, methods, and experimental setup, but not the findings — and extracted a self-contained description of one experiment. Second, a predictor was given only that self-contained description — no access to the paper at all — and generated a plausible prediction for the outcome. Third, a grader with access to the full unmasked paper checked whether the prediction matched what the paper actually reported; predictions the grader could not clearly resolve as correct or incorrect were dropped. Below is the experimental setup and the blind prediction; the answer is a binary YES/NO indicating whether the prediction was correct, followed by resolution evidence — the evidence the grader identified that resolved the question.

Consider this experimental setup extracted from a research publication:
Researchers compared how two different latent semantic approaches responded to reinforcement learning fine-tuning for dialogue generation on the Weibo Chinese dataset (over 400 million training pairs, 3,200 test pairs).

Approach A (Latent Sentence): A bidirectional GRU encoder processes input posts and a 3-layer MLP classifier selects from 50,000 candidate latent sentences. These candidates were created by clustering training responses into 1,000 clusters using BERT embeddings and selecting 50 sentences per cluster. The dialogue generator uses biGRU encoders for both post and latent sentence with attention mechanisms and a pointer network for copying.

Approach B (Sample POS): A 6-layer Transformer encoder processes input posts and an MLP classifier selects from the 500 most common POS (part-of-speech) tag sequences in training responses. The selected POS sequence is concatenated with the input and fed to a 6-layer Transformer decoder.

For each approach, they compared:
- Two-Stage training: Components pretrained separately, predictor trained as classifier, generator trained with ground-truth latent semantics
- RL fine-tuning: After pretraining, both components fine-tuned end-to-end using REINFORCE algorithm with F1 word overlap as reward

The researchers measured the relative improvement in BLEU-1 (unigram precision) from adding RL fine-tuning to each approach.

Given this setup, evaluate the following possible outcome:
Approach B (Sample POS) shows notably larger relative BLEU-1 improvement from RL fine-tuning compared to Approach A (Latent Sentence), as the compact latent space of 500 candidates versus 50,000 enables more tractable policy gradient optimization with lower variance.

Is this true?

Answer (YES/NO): YES